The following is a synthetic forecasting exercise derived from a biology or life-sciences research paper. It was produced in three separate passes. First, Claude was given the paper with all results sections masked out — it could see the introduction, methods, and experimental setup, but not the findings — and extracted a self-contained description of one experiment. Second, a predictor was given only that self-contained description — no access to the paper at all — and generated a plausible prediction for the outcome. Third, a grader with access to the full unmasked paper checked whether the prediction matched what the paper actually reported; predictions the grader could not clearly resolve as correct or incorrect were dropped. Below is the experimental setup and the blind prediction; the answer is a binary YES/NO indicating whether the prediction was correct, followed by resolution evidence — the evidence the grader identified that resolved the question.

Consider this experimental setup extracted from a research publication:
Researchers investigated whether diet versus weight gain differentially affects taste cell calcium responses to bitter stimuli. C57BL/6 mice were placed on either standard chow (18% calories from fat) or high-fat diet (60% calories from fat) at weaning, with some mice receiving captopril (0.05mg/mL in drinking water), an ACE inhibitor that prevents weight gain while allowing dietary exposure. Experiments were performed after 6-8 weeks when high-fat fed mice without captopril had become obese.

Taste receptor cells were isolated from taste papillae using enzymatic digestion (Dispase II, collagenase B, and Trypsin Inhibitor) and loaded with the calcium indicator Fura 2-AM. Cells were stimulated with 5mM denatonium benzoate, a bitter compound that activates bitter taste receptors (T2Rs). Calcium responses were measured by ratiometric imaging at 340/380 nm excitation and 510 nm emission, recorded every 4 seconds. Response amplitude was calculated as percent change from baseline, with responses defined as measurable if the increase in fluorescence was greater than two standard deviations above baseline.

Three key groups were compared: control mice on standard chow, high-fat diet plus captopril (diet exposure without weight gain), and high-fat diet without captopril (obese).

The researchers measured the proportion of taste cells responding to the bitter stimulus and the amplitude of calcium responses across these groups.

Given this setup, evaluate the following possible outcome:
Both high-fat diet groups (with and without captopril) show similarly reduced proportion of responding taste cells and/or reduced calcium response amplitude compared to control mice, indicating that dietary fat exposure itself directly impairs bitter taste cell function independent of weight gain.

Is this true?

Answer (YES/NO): YES